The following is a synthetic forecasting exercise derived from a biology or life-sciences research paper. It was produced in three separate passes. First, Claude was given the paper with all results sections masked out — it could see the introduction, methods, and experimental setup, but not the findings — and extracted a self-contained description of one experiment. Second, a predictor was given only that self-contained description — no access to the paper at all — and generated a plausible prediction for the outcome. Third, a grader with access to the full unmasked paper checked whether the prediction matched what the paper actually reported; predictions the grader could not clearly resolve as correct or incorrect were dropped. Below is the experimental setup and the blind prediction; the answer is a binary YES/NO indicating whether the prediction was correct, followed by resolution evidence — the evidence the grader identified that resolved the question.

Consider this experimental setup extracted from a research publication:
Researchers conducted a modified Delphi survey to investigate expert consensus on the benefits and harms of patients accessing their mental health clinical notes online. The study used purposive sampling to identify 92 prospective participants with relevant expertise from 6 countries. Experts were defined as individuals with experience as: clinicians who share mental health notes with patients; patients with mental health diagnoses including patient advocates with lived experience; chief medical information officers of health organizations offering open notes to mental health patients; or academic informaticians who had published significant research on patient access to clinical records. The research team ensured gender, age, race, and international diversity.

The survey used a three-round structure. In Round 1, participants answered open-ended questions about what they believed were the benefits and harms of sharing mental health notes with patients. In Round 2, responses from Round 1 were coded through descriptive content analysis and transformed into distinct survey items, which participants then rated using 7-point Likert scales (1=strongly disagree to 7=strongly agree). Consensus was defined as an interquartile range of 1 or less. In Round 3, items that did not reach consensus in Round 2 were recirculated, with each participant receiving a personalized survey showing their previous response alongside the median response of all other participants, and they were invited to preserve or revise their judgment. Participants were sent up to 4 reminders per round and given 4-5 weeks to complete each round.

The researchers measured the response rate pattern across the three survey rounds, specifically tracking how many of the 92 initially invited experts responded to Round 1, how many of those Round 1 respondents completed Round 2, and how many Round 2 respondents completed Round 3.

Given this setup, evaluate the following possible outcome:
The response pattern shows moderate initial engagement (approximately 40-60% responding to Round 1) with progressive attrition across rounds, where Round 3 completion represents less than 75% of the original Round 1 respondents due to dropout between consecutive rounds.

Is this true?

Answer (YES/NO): NO